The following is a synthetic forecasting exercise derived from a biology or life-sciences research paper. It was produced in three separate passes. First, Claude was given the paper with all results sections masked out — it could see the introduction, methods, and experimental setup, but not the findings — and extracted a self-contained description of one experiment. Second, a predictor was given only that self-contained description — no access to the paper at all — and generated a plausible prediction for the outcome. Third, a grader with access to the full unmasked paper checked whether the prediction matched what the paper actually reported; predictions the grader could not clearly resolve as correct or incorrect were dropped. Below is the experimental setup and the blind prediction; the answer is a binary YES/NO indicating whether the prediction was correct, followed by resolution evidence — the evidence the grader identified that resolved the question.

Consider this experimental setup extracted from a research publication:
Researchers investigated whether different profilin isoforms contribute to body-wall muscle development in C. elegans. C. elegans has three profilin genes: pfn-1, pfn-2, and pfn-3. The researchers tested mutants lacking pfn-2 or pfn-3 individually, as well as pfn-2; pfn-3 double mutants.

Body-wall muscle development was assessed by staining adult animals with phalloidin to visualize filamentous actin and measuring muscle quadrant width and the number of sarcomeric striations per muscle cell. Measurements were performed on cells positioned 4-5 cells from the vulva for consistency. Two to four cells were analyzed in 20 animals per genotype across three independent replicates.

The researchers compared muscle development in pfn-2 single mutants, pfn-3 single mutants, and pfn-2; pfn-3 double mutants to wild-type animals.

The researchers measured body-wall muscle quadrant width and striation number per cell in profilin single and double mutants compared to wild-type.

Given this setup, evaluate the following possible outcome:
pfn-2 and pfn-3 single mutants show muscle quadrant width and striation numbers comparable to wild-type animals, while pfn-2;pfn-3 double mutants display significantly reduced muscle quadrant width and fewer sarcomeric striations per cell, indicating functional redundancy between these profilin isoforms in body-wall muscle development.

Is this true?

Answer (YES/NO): NO